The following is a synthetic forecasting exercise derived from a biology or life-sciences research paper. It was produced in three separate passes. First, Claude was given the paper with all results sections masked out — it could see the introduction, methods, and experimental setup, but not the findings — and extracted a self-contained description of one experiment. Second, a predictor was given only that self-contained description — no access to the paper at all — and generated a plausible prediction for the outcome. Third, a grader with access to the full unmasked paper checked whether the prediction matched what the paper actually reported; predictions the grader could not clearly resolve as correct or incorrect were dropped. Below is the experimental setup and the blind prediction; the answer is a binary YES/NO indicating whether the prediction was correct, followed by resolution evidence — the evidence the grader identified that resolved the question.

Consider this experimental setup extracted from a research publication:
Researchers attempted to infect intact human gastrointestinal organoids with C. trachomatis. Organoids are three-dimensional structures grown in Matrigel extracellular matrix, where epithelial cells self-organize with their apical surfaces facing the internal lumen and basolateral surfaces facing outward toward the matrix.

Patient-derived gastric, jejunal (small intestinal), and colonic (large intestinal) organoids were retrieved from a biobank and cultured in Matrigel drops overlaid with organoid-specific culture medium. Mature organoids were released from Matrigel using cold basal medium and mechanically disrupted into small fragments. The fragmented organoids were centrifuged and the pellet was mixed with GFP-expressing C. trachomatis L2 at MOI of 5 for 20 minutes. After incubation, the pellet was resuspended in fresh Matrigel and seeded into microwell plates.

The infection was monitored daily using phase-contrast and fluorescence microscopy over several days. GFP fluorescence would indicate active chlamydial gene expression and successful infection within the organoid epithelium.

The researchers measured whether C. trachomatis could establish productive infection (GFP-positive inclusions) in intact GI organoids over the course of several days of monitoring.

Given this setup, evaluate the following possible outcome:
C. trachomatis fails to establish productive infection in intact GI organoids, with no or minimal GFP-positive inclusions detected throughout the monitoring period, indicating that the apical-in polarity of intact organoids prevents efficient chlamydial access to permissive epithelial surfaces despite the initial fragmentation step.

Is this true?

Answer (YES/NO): NO